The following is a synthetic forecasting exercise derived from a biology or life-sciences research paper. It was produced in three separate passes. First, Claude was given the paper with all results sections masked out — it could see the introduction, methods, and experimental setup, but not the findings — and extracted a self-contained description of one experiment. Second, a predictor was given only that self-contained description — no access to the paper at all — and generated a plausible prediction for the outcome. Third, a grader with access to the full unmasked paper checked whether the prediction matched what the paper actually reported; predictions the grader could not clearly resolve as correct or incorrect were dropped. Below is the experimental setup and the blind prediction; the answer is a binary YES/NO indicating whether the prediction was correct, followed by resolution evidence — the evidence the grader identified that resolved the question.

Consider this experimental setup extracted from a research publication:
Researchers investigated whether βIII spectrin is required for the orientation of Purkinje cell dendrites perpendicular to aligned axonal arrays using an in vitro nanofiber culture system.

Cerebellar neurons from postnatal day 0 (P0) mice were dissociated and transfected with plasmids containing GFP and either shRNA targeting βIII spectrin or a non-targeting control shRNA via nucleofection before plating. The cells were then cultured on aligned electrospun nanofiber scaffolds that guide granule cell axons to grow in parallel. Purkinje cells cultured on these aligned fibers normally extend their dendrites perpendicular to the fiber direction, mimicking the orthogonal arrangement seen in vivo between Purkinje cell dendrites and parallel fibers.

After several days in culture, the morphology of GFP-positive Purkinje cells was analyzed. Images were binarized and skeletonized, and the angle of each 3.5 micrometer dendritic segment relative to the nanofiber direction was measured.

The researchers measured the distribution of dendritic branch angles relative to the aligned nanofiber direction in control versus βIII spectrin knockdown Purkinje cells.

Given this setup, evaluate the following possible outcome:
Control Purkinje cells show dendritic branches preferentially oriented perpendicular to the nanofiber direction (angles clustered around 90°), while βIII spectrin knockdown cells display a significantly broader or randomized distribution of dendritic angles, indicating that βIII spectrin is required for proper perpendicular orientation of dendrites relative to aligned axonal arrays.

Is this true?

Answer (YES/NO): YES